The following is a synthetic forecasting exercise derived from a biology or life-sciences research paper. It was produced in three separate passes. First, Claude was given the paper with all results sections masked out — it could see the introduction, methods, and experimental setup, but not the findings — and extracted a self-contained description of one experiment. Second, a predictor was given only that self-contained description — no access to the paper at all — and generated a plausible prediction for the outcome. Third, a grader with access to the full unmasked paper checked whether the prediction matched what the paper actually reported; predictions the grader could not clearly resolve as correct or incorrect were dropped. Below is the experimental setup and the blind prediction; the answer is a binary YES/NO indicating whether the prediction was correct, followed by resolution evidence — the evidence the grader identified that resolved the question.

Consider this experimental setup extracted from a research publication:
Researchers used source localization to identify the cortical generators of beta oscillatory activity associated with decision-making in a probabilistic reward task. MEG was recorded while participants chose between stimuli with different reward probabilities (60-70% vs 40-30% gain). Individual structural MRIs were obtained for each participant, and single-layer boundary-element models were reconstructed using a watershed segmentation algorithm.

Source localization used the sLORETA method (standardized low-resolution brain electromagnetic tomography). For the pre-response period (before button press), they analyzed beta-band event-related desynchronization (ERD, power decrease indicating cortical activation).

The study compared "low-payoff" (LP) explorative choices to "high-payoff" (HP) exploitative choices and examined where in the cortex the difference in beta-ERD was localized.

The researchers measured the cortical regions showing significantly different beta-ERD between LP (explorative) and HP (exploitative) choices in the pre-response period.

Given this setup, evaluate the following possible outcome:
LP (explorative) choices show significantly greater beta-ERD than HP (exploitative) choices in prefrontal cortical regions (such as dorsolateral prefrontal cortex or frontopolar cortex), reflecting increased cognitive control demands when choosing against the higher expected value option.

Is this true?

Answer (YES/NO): NO